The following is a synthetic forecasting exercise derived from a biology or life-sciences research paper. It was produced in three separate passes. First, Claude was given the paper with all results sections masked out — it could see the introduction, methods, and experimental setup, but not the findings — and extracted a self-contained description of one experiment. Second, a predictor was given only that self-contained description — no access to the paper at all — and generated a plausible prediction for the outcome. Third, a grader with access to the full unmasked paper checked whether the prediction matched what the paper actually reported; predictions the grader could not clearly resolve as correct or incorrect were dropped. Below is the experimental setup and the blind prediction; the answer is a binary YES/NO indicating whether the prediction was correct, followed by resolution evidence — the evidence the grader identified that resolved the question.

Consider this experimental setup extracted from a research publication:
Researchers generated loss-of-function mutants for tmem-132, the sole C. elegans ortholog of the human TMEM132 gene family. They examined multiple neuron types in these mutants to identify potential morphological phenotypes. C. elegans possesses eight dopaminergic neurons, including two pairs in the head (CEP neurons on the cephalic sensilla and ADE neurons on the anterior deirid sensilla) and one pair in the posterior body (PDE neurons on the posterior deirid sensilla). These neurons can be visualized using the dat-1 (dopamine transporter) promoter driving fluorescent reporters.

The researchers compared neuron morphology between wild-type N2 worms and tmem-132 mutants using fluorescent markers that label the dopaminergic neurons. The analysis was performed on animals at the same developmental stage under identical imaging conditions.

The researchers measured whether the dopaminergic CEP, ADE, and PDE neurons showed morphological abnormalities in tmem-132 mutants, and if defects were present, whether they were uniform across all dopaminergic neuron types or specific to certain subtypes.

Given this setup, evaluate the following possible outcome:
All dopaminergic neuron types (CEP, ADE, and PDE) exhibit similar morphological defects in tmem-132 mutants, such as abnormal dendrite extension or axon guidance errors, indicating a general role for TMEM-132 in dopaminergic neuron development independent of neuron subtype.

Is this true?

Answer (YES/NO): NO